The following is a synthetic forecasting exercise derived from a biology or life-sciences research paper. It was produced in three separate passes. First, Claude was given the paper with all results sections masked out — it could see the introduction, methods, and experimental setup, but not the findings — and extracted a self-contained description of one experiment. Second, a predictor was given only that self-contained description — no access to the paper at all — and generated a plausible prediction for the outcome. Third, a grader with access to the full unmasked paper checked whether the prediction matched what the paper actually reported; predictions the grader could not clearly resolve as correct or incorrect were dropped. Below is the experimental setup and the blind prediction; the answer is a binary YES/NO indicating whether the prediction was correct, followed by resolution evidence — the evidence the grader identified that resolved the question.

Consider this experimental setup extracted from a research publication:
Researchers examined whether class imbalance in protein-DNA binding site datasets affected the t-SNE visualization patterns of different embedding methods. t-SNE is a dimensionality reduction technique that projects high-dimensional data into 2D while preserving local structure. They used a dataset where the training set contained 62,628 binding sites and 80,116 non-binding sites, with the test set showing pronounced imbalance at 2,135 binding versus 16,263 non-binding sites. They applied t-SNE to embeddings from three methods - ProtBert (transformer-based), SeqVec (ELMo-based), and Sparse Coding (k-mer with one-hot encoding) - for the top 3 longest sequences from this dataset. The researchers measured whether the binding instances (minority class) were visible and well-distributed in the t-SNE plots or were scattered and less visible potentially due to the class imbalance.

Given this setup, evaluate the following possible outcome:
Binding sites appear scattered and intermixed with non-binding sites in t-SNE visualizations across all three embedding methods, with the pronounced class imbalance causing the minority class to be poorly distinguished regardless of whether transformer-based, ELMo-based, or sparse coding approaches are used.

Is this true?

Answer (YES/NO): YES